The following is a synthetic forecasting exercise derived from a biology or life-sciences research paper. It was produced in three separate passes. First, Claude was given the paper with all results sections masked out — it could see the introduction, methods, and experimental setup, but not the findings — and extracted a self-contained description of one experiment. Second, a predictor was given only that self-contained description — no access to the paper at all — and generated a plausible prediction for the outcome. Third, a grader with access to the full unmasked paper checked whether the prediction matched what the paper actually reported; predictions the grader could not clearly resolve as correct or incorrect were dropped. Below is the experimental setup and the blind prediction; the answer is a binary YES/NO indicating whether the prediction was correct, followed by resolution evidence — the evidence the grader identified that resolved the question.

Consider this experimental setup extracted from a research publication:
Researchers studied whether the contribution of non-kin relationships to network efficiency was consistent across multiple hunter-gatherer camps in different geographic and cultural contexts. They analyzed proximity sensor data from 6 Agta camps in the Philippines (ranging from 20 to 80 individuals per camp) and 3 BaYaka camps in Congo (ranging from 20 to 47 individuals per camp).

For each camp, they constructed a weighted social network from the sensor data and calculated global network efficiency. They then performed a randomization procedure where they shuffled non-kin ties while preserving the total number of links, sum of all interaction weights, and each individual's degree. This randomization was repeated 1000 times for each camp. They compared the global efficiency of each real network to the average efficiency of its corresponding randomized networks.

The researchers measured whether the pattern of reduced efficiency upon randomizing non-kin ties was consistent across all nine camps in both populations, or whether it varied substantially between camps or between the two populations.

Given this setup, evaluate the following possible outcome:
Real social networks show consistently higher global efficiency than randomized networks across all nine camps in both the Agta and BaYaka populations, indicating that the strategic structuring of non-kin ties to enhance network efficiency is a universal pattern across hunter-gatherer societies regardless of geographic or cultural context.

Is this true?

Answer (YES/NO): YES